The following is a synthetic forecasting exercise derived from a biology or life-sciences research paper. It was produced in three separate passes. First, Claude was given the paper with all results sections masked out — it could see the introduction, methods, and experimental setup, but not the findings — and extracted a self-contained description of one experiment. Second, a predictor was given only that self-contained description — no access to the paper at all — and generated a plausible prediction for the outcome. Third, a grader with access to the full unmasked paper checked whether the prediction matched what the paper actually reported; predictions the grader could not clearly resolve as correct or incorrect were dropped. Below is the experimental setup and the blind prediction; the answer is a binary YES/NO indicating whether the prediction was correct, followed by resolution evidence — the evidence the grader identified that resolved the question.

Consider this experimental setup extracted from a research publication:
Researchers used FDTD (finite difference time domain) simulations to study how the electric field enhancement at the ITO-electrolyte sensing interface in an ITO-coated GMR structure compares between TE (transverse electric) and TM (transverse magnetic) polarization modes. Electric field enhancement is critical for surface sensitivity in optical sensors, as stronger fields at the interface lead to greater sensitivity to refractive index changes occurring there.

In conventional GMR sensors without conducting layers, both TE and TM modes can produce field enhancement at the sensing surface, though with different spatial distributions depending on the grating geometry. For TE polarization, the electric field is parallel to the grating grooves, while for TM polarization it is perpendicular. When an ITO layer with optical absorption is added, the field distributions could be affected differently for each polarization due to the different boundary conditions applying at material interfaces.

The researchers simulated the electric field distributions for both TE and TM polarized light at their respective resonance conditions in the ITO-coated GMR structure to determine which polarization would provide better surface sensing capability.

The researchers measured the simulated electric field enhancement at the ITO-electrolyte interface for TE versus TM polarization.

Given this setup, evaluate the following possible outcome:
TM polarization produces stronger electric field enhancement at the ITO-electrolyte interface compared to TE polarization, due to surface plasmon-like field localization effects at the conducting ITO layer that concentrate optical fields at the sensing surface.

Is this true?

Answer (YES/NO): NO